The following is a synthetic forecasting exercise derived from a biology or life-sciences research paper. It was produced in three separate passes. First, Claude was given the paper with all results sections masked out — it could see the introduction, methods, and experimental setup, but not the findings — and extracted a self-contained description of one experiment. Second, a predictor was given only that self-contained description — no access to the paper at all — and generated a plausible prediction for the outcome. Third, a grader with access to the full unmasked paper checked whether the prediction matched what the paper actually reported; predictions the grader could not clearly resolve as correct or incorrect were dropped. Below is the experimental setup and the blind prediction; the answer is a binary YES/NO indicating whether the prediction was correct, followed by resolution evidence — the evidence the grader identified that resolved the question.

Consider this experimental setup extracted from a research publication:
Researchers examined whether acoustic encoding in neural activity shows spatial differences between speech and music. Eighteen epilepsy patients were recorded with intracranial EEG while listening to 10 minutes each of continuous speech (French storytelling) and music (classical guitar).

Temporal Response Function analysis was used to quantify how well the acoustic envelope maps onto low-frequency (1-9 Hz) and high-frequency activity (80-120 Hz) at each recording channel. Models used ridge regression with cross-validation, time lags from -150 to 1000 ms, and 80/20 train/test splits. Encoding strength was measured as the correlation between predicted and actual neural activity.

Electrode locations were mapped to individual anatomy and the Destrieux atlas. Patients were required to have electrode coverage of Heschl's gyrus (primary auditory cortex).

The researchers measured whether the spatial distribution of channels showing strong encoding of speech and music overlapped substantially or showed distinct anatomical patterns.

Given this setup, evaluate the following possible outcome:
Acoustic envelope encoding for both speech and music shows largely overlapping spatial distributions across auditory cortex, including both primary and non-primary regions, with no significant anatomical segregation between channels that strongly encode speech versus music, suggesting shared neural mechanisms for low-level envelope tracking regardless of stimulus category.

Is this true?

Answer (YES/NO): YES